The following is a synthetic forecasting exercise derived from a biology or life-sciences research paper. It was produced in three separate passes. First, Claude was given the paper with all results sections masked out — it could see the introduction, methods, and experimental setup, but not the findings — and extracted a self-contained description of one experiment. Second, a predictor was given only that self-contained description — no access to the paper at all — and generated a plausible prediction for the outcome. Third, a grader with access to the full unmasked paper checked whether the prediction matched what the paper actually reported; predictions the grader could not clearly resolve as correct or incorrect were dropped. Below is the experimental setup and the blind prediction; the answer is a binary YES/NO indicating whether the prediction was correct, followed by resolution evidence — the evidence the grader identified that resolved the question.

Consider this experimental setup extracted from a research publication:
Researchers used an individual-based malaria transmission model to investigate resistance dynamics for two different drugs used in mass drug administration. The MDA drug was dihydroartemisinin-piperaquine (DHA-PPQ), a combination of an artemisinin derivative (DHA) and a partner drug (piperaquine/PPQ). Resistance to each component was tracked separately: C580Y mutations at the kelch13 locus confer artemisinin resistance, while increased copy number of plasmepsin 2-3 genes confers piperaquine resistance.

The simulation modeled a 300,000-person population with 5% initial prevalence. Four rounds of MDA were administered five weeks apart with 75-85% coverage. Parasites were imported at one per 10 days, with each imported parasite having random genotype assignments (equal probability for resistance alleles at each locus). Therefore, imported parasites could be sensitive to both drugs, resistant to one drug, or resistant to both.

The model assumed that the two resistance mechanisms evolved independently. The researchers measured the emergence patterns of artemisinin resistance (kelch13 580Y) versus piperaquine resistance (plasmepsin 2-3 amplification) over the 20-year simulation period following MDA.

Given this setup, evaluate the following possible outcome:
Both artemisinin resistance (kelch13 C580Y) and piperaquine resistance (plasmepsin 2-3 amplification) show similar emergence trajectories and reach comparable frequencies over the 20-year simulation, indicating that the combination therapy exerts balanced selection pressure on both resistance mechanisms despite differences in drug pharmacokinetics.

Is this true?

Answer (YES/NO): NO